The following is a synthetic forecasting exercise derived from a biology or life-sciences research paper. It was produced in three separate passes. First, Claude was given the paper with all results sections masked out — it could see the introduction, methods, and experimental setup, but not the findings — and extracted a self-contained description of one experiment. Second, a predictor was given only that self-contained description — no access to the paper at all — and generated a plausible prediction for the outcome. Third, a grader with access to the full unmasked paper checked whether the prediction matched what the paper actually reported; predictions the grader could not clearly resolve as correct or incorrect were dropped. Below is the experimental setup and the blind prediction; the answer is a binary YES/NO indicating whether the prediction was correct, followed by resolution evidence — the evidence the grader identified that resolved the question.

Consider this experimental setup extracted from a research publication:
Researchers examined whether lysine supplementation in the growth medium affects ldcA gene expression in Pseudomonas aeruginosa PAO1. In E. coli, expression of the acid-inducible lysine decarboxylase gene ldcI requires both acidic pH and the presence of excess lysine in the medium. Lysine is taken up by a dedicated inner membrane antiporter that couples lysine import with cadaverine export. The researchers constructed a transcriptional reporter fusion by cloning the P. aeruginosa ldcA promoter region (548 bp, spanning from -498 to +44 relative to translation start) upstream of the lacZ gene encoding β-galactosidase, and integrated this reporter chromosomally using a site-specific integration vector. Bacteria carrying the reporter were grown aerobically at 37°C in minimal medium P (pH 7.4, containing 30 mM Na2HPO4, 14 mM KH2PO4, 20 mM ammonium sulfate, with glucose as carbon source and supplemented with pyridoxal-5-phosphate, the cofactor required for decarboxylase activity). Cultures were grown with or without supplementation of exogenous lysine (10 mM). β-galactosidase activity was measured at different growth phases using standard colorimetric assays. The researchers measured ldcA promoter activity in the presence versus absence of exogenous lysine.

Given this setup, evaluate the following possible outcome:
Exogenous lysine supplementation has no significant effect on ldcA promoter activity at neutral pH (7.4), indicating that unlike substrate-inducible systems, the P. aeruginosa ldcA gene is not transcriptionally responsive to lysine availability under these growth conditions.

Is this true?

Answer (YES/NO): YES